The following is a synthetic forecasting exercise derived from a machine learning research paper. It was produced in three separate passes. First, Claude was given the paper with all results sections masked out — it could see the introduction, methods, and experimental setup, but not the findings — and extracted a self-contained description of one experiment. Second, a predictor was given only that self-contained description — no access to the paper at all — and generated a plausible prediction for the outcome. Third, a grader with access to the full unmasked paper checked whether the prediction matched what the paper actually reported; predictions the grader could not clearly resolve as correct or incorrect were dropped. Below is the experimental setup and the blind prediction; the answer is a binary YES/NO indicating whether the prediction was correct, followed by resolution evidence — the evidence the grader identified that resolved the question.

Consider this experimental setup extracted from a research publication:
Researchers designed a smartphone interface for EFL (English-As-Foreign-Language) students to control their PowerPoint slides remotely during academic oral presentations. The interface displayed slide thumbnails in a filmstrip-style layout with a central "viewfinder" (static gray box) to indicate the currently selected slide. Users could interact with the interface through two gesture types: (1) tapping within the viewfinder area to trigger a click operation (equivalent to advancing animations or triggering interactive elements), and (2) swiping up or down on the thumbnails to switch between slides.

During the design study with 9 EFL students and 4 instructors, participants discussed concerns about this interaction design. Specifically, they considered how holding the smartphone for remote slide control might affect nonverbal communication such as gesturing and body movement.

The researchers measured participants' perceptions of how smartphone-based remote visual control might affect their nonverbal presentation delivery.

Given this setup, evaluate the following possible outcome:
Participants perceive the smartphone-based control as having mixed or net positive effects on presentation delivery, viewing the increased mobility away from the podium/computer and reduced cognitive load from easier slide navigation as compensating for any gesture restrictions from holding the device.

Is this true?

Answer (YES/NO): NO